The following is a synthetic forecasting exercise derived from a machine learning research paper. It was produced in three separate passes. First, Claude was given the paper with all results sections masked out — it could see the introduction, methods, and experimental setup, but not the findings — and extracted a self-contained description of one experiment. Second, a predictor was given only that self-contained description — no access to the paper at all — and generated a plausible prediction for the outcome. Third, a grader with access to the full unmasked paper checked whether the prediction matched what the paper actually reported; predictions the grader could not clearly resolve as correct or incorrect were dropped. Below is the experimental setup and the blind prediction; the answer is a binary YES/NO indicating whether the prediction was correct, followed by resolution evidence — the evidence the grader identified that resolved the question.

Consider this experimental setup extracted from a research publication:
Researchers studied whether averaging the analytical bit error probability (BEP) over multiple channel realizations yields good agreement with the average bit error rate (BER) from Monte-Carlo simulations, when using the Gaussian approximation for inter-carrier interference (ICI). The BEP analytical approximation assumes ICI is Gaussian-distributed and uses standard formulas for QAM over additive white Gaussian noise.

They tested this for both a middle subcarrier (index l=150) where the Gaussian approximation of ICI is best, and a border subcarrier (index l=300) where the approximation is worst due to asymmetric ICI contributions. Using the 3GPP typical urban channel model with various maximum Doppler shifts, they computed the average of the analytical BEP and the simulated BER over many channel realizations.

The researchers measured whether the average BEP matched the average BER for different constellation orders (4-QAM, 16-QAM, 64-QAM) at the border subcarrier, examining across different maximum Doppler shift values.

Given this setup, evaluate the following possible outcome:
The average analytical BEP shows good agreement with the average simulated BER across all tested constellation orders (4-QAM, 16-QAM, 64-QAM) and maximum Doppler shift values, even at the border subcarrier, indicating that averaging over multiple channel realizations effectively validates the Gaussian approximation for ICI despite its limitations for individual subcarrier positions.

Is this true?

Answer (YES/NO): NO